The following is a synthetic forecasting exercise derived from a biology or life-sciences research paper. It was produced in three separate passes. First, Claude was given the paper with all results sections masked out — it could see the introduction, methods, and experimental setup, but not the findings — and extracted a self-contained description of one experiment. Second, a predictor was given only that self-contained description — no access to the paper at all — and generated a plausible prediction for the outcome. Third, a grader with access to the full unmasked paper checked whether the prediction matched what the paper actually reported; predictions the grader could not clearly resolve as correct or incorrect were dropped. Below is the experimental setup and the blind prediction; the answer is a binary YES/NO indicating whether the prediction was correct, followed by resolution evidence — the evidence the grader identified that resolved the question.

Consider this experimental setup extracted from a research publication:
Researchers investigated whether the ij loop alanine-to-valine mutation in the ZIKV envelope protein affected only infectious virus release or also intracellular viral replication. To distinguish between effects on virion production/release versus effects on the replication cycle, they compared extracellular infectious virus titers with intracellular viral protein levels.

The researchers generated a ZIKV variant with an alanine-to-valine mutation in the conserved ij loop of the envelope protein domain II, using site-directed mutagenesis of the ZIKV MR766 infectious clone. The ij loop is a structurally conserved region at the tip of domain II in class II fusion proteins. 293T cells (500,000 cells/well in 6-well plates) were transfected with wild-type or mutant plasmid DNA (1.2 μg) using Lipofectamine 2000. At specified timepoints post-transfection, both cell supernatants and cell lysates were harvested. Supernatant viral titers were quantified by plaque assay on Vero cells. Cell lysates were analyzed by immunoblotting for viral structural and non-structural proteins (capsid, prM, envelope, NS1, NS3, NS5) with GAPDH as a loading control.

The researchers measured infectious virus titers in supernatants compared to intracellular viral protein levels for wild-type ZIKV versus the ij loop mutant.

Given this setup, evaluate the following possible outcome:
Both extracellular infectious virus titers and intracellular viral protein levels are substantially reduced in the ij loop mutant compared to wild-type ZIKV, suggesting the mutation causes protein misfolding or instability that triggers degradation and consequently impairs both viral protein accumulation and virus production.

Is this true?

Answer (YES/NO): NO